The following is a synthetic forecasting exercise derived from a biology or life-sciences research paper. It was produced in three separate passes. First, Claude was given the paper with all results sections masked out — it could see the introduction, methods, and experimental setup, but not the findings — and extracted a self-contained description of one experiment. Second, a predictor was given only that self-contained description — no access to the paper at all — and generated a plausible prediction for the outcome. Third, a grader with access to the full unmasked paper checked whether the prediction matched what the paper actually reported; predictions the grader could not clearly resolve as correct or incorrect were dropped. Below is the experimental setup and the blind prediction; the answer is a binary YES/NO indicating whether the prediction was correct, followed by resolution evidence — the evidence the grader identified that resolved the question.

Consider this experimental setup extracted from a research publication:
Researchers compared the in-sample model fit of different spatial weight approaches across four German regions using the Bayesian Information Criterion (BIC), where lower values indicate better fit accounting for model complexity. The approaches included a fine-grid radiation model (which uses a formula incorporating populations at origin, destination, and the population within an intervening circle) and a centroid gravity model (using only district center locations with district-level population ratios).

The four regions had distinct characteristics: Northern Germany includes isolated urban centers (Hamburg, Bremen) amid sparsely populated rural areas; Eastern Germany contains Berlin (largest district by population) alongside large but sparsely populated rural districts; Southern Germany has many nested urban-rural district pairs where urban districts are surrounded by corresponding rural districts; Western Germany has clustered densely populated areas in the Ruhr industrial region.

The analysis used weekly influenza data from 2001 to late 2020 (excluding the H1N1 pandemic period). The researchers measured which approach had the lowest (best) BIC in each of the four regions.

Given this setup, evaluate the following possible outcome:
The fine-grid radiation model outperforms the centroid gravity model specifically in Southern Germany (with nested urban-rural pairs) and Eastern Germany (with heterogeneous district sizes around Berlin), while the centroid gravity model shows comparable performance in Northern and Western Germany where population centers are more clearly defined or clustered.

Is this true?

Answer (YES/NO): NO